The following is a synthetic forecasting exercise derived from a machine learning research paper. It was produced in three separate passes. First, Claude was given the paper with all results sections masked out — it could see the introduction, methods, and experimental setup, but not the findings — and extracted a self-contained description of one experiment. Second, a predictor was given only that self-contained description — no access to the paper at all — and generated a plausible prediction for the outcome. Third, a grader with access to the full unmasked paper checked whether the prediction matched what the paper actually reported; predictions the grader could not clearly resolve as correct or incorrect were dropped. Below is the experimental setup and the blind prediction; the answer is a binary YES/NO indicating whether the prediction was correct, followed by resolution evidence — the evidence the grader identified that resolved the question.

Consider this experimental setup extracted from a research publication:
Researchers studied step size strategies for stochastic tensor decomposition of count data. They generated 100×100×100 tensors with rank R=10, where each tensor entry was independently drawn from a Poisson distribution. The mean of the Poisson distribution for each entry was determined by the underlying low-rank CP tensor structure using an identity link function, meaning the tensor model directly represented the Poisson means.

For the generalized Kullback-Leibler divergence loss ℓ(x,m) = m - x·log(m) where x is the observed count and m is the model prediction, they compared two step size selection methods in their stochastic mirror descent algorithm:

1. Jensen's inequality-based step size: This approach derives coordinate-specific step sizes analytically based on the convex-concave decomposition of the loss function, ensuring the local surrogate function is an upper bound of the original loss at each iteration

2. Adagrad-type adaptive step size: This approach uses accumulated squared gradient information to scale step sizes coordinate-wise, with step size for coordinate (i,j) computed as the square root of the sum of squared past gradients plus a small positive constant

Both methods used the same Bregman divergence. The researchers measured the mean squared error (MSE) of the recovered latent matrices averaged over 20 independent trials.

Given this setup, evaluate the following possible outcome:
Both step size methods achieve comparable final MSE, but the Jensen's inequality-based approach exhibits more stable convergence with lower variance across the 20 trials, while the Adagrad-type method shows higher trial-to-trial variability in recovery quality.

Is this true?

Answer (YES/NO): NO